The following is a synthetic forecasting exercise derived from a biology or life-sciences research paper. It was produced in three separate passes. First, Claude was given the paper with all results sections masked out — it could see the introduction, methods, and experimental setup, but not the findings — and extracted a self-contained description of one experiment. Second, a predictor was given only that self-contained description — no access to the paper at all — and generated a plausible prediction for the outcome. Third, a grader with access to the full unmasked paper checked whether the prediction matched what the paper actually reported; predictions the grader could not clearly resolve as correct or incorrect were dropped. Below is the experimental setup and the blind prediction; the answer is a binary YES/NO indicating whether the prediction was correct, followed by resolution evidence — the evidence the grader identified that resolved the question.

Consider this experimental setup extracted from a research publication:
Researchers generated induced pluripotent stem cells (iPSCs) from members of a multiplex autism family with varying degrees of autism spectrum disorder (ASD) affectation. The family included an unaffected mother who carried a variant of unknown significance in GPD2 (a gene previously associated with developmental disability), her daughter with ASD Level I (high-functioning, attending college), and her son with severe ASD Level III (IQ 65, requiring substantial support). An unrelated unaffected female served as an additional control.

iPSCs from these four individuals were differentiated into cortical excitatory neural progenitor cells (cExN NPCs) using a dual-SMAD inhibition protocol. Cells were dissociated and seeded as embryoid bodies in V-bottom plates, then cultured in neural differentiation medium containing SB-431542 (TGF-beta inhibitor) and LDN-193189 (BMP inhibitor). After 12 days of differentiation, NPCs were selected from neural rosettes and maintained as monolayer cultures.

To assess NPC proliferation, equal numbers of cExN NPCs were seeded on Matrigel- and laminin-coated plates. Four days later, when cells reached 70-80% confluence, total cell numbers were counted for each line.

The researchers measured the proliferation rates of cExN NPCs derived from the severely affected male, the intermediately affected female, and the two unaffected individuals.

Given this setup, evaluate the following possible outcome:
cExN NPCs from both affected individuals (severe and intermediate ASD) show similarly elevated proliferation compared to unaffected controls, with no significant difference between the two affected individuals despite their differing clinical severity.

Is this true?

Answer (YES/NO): NO